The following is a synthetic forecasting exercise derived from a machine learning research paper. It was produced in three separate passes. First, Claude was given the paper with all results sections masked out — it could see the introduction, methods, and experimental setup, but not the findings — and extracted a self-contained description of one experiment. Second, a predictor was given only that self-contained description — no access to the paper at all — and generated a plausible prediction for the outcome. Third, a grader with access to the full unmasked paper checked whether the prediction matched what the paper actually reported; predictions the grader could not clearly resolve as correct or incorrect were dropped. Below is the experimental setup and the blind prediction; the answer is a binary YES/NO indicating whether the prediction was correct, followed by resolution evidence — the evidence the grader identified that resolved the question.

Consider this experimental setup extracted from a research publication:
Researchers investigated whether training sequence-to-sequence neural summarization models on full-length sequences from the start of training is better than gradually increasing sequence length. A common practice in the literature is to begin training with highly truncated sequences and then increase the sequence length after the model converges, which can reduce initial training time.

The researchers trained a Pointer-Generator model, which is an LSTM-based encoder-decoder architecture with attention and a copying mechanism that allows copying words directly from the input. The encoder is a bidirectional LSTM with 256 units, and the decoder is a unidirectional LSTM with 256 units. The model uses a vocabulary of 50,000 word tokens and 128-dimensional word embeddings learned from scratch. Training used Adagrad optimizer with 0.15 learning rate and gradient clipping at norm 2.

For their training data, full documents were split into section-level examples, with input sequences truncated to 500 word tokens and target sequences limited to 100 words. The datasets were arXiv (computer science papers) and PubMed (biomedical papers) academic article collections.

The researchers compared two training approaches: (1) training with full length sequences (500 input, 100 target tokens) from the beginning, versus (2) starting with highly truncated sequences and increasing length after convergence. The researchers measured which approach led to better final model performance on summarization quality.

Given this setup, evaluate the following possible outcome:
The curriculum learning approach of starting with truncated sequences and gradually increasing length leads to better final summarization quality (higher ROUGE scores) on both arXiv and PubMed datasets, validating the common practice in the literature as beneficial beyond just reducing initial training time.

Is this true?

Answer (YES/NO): NO